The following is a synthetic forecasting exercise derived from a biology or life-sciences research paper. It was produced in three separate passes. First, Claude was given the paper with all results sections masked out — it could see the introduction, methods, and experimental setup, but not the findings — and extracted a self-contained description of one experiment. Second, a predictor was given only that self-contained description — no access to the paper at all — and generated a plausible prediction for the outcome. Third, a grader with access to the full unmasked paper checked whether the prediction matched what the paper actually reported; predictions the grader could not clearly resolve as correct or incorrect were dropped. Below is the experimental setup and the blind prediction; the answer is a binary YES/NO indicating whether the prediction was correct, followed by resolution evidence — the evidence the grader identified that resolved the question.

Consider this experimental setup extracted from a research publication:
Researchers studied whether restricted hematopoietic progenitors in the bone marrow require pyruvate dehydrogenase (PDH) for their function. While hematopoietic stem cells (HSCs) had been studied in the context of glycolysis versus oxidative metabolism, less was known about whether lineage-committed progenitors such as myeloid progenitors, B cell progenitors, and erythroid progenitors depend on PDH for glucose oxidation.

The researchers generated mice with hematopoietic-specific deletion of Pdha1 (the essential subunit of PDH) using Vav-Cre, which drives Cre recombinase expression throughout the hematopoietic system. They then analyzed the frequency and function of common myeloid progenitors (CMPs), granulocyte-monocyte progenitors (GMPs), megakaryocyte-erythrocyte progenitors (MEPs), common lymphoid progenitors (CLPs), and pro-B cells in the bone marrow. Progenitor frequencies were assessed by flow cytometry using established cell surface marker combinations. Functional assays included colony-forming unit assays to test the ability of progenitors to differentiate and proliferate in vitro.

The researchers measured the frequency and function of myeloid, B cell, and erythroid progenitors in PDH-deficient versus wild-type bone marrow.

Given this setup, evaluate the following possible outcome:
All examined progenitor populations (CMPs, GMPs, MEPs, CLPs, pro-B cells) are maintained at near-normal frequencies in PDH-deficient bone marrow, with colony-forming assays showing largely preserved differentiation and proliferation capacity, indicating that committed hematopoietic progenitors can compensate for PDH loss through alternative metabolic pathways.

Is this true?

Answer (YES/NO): YES